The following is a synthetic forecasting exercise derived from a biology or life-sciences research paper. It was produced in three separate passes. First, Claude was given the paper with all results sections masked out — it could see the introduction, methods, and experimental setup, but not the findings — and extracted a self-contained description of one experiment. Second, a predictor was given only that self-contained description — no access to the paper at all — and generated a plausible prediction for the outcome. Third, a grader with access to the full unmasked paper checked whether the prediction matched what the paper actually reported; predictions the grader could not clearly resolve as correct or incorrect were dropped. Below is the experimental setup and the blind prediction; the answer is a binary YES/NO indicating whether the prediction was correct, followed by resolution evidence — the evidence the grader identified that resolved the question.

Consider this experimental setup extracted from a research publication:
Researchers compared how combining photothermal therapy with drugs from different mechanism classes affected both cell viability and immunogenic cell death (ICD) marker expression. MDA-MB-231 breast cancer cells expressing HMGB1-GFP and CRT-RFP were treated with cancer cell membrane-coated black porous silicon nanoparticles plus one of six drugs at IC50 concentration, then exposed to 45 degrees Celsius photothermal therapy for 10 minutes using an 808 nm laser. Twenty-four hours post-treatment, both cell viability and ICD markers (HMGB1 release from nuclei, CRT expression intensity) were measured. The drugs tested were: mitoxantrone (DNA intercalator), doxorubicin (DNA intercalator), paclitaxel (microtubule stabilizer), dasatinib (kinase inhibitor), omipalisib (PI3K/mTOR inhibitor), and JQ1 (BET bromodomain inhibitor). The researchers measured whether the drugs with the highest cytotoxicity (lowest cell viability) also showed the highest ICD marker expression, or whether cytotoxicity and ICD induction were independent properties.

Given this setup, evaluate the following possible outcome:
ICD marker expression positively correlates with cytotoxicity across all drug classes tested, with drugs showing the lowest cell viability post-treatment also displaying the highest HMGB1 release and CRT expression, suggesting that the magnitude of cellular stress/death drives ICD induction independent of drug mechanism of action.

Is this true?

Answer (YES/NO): NO